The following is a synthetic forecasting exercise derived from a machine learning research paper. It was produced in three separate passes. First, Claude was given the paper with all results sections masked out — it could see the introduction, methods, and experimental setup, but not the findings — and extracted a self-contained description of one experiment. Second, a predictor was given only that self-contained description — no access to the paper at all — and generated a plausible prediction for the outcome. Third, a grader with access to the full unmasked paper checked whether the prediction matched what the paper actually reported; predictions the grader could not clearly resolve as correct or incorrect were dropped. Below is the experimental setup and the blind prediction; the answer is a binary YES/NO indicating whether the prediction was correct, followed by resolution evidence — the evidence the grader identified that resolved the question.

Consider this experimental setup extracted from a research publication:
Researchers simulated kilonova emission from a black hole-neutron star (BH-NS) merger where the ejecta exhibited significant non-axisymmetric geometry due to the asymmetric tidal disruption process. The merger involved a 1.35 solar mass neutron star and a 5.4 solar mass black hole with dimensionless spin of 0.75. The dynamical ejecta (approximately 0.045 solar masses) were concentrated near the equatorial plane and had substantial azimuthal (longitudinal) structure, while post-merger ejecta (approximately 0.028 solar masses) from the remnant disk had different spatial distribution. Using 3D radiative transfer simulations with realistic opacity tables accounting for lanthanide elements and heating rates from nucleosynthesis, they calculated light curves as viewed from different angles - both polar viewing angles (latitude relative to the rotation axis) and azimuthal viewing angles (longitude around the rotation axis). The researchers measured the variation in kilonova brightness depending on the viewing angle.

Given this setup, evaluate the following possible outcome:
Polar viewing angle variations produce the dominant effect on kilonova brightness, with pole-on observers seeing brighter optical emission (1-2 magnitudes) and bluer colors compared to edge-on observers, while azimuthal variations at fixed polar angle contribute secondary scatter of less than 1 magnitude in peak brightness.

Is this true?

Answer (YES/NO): NO